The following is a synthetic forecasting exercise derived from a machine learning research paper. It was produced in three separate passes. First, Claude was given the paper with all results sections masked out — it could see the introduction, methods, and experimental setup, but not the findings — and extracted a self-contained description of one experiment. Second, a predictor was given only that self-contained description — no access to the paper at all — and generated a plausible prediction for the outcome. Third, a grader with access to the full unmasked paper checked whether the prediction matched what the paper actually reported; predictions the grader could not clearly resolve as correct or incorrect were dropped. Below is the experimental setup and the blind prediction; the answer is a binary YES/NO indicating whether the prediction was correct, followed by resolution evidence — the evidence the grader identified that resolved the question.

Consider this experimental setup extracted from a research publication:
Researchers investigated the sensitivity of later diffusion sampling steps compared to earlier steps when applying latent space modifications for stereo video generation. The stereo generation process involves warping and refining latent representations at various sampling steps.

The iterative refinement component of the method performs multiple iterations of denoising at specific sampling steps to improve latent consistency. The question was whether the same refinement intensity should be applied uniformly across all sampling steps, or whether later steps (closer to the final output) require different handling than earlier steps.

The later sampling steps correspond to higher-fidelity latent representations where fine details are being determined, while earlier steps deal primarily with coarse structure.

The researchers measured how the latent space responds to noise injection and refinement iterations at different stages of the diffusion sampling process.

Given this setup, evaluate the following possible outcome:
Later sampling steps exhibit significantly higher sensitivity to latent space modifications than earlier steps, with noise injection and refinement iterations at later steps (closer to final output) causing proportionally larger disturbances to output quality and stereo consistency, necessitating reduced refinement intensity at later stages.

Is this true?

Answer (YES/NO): YES